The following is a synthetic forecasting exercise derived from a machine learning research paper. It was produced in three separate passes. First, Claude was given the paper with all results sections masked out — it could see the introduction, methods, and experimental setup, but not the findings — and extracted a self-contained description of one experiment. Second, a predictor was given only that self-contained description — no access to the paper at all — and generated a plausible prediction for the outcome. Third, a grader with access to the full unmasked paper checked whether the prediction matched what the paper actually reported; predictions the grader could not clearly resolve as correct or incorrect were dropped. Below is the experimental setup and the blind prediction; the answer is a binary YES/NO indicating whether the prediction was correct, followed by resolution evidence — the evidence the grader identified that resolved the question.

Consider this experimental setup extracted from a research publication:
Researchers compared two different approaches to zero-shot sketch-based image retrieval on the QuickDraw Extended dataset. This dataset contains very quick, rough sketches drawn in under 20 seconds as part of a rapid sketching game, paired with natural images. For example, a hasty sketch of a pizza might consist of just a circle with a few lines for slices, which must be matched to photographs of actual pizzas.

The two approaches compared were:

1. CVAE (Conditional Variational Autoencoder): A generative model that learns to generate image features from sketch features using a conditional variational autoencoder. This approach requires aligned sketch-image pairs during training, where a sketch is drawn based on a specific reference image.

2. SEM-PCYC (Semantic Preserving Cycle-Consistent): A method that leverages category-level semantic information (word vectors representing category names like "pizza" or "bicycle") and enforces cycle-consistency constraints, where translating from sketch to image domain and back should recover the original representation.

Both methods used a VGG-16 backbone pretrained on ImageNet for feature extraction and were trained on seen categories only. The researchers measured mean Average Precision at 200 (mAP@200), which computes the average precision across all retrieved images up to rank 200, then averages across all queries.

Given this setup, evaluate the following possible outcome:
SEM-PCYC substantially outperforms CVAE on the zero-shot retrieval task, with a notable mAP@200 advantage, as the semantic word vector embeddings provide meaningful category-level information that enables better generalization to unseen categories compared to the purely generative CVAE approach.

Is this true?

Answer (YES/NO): YES